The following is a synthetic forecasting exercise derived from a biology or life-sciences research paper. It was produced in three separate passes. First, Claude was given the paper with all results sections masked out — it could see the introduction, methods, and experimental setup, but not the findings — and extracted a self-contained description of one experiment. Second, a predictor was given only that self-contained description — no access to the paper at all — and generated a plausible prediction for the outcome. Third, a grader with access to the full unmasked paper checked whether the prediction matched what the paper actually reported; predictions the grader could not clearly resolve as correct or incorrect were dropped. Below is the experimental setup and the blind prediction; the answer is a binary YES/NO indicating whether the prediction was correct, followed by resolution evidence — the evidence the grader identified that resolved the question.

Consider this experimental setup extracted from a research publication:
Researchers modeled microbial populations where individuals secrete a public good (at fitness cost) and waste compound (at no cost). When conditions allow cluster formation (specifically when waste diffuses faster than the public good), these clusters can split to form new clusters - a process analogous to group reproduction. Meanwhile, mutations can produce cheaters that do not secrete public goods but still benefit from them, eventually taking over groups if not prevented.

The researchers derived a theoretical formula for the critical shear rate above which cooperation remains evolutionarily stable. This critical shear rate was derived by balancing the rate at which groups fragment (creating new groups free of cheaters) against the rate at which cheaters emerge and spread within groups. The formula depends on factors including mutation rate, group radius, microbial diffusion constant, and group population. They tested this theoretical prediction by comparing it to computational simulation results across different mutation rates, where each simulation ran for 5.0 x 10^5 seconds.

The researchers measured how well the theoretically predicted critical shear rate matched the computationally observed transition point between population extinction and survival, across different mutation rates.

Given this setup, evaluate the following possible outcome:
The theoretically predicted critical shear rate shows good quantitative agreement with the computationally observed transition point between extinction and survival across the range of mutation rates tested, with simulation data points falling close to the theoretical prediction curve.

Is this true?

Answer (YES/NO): NO